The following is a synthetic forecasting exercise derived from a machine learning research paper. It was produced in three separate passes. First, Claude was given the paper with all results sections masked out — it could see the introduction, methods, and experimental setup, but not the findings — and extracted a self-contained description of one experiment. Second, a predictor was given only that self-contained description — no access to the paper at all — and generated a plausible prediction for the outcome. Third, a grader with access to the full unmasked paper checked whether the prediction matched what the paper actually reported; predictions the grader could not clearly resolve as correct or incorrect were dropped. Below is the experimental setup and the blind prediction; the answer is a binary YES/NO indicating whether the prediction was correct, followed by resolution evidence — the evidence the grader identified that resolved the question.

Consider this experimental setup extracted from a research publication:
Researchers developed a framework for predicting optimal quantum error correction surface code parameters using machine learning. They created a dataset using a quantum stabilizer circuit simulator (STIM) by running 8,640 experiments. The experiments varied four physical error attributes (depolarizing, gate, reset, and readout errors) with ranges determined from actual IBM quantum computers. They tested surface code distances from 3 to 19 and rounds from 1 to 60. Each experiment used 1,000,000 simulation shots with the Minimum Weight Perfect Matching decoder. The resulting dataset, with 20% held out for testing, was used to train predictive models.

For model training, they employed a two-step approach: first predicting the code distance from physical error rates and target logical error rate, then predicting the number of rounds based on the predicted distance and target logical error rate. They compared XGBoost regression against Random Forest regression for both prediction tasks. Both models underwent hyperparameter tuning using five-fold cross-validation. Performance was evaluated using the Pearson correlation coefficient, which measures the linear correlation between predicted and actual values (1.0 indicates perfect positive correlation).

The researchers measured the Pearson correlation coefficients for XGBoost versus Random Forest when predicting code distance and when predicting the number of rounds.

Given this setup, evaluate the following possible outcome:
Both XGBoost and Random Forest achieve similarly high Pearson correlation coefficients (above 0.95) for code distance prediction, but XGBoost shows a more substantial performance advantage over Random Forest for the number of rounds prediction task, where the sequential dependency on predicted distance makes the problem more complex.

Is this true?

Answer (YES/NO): NO